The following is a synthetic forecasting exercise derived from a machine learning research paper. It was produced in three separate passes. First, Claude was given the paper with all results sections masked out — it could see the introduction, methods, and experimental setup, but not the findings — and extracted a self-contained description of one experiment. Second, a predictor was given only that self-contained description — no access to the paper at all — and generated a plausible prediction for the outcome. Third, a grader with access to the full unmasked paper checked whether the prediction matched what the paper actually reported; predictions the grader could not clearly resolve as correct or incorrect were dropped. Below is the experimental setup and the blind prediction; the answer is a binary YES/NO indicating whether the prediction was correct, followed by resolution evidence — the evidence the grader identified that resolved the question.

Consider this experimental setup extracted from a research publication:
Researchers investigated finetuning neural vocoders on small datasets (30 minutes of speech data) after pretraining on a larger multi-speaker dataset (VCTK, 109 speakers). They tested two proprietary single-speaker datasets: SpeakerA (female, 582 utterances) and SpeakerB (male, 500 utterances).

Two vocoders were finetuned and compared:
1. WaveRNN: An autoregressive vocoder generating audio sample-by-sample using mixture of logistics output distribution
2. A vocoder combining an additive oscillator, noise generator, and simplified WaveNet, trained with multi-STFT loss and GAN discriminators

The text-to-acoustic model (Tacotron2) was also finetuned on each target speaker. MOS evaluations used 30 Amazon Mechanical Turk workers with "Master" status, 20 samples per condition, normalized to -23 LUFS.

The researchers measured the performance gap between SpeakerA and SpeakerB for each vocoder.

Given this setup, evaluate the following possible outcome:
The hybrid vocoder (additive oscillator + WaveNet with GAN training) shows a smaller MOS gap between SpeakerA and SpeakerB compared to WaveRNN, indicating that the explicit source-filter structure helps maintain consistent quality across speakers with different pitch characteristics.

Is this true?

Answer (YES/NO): YES